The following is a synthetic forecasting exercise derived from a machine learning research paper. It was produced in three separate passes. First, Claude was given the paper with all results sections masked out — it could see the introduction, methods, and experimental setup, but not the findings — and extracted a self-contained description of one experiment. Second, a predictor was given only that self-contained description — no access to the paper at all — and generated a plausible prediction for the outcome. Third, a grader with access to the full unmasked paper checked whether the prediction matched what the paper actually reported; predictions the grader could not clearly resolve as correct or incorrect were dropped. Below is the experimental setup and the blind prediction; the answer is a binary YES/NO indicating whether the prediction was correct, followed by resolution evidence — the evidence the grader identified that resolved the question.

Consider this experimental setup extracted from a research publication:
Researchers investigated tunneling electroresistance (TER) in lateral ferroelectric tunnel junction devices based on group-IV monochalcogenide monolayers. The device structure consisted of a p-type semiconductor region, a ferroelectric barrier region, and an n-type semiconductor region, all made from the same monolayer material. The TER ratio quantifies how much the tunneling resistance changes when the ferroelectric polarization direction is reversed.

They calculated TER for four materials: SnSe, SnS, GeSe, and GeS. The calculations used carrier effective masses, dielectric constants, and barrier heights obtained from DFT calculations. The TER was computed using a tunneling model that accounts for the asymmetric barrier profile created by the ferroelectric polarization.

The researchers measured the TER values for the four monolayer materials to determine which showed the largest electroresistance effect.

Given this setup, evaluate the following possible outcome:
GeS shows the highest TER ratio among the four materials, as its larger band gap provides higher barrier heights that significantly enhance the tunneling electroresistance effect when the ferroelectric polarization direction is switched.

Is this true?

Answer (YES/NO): NO